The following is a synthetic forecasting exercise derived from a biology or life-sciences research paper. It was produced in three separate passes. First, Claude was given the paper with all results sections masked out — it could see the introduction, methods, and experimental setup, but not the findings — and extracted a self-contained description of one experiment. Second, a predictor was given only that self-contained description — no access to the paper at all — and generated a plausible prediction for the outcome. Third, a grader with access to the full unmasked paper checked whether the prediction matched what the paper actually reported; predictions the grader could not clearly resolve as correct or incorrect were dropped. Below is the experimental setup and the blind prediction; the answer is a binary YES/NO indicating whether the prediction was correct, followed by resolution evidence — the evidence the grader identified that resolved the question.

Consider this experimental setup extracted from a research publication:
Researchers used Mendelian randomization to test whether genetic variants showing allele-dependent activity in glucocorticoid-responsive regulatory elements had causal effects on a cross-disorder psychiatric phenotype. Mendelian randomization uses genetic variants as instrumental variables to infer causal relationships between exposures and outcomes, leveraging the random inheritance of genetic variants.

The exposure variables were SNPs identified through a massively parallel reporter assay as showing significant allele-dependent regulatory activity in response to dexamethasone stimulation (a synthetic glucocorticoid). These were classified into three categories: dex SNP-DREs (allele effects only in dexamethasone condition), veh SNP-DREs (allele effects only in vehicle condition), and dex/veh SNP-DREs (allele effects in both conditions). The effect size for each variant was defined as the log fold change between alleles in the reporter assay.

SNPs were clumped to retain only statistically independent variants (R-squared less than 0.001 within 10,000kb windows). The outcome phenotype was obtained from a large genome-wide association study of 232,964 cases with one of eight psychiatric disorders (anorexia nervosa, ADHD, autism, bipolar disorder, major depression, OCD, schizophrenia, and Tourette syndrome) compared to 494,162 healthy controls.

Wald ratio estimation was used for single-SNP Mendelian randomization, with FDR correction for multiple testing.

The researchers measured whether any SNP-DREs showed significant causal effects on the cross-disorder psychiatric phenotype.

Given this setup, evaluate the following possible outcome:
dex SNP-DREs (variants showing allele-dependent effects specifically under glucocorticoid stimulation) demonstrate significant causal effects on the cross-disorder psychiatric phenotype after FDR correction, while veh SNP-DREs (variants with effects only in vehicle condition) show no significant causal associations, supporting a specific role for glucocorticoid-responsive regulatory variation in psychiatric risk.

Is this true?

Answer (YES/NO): NO